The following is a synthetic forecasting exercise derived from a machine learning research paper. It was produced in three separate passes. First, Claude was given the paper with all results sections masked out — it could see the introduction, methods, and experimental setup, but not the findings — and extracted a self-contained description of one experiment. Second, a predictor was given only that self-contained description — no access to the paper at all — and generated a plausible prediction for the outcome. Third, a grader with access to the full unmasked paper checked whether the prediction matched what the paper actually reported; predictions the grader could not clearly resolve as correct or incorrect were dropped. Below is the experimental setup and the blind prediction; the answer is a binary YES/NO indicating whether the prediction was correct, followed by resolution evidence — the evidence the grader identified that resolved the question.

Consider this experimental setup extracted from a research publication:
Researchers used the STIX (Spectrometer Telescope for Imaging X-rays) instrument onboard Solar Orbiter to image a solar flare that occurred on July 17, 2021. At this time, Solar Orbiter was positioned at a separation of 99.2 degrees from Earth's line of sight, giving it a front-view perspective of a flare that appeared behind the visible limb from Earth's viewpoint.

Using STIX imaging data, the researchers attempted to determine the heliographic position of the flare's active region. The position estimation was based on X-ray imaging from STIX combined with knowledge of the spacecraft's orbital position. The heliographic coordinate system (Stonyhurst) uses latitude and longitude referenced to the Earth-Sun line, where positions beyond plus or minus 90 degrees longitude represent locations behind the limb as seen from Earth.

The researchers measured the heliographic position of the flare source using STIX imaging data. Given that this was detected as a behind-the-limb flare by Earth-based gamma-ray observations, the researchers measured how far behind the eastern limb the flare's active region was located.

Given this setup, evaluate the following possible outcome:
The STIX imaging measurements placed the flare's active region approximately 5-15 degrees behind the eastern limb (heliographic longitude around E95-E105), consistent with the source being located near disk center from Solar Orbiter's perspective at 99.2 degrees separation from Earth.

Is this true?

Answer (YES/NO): NO